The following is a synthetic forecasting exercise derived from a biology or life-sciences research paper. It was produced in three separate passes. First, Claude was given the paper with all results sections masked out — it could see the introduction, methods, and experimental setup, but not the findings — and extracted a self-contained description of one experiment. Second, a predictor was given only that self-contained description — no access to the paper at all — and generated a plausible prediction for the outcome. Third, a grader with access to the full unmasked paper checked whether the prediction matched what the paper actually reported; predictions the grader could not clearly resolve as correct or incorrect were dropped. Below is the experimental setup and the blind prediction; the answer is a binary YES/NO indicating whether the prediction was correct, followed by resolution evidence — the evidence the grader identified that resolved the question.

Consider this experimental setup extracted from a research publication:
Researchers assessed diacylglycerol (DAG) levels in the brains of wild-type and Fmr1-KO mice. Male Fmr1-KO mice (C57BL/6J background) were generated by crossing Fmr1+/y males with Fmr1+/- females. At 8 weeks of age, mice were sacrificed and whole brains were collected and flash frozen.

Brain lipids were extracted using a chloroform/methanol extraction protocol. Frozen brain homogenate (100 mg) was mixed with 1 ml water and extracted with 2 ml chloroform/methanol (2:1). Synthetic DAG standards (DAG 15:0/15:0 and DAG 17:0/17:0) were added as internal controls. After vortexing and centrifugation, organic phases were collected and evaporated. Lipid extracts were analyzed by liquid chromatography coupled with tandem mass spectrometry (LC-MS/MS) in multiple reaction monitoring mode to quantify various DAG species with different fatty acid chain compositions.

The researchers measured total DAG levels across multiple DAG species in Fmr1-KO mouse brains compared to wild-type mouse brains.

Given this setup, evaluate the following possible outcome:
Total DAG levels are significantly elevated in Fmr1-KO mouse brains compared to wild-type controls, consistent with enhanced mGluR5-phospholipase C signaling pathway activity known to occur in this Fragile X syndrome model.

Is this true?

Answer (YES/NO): NO